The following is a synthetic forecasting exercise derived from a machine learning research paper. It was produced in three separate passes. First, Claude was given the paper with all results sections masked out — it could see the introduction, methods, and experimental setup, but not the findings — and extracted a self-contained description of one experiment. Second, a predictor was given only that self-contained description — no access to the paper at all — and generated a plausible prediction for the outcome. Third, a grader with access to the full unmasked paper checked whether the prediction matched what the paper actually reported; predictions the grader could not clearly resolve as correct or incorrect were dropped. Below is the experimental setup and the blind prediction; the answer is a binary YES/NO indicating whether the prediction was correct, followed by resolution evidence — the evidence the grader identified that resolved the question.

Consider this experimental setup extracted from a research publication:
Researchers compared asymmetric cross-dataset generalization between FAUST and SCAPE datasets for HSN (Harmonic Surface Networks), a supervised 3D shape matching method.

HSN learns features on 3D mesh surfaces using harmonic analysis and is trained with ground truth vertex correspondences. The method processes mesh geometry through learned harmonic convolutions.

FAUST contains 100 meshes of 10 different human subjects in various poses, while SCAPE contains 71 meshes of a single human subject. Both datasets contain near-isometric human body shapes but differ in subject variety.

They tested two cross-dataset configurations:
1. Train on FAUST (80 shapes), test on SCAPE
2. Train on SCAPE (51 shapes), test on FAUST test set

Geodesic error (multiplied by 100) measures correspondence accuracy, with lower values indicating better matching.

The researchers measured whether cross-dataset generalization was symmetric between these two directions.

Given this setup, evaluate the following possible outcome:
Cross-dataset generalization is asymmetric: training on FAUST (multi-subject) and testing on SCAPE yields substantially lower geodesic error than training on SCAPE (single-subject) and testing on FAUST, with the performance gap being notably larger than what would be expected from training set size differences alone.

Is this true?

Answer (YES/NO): NO